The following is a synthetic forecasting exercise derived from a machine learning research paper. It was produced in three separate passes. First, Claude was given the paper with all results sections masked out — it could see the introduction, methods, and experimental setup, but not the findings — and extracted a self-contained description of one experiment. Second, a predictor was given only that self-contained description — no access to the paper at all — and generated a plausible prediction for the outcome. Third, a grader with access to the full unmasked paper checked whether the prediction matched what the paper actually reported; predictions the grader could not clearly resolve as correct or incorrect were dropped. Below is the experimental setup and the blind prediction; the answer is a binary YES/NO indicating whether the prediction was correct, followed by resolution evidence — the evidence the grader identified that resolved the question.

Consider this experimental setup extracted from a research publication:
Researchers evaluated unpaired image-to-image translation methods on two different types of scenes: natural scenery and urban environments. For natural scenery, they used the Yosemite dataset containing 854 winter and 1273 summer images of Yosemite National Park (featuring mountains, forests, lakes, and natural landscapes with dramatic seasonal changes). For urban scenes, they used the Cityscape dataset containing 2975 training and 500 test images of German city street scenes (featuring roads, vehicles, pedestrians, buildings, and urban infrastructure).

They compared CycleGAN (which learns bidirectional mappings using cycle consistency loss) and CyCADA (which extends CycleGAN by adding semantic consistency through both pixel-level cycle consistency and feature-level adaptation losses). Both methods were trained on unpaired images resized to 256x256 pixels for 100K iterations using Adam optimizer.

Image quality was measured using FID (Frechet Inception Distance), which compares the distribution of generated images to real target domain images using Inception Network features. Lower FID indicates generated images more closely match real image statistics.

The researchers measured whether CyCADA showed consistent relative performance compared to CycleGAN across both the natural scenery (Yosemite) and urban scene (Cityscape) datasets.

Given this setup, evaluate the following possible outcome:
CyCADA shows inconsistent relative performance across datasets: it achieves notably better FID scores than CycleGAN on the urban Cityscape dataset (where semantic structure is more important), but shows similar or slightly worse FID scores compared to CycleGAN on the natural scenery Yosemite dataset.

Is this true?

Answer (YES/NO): NO